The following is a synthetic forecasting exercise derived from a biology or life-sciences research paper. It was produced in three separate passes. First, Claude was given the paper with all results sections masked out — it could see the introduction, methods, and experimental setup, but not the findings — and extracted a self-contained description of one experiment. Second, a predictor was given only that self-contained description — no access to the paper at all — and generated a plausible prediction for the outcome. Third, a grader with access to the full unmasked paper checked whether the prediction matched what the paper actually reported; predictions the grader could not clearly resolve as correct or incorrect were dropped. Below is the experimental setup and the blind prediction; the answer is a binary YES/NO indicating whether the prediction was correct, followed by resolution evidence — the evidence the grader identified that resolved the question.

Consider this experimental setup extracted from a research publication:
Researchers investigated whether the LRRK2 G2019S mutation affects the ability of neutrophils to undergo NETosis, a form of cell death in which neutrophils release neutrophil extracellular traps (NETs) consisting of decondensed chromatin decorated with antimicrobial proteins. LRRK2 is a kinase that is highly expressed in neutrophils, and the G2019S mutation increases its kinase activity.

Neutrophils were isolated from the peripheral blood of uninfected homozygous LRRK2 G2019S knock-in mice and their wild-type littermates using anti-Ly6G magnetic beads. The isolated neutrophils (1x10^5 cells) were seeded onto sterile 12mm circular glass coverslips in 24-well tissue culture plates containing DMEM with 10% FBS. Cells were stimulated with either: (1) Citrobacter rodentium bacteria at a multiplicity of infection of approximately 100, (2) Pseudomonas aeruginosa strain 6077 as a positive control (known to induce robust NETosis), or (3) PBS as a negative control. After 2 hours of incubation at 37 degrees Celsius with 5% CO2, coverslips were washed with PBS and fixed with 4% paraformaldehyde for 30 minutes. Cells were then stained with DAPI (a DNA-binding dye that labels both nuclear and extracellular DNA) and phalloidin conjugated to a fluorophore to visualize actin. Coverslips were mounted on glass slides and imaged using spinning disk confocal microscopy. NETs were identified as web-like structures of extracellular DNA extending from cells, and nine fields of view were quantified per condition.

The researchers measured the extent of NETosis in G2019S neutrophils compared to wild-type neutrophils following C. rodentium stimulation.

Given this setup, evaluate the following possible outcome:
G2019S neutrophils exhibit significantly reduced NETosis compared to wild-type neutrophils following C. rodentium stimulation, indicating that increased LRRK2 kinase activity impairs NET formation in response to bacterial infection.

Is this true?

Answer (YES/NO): NO